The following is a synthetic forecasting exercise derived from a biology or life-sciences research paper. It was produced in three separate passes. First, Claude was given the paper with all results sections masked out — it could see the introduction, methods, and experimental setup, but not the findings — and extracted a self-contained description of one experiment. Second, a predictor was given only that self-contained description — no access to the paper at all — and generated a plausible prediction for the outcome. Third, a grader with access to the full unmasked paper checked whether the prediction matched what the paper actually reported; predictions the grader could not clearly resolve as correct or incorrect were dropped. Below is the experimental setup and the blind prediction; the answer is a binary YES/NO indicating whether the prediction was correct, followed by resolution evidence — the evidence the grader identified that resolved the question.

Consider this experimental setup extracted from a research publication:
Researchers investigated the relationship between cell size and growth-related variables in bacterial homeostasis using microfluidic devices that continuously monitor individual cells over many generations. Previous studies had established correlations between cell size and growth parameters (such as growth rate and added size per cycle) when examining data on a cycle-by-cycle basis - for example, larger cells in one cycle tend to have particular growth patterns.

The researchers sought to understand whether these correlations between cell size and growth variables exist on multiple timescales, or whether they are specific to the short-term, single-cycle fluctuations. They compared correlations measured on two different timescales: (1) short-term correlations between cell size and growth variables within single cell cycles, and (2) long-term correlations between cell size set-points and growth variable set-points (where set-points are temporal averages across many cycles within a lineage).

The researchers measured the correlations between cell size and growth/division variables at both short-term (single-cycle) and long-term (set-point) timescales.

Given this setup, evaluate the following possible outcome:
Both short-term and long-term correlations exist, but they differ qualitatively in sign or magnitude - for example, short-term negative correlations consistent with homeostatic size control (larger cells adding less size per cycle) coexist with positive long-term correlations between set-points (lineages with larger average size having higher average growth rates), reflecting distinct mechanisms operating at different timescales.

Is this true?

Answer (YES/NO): NO